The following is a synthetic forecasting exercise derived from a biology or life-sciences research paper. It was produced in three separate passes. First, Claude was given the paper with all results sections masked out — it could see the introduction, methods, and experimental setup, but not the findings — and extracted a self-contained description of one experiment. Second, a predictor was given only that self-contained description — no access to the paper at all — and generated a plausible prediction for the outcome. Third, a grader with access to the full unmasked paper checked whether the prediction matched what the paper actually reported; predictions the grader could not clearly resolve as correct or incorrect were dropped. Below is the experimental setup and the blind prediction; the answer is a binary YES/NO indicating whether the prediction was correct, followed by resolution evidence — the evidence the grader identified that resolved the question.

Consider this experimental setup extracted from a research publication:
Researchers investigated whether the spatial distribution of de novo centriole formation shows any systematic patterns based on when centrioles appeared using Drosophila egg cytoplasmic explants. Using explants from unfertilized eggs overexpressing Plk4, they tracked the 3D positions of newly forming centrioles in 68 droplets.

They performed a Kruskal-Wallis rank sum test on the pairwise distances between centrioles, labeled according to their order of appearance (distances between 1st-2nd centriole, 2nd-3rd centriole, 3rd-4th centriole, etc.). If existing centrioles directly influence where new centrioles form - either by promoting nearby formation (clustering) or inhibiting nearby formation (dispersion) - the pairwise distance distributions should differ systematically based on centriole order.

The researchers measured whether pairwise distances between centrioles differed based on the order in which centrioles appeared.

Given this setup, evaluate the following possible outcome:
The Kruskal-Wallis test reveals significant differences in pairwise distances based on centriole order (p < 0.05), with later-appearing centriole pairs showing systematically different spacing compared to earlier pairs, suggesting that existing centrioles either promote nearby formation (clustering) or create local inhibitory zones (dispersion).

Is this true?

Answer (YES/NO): NO